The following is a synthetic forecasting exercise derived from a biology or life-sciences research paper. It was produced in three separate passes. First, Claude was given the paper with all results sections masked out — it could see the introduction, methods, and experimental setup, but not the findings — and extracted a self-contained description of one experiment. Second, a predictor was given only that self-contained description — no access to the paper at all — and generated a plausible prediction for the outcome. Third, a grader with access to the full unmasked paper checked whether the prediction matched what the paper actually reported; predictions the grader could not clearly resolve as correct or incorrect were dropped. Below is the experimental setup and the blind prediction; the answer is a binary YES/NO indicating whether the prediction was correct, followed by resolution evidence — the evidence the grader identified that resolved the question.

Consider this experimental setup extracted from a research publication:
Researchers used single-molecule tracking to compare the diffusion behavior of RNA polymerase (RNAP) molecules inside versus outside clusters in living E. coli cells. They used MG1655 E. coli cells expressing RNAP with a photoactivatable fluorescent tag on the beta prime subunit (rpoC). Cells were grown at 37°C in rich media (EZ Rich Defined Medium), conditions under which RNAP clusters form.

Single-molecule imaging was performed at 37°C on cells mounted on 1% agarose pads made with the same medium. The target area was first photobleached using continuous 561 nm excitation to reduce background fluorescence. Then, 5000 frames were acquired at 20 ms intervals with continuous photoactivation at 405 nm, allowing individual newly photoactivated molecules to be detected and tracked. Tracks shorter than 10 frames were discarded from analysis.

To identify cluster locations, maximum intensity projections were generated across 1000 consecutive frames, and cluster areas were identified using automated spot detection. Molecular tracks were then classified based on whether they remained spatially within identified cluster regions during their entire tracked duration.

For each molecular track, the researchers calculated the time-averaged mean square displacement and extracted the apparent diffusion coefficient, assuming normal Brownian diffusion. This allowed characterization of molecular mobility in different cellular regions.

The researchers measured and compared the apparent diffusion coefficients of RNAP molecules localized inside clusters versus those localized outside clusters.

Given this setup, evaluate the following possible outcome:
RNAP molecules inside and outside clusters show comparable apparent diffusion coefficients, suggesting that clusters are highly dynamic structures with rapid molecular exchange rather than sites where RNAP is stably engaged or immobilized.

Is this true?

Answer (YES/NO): NO